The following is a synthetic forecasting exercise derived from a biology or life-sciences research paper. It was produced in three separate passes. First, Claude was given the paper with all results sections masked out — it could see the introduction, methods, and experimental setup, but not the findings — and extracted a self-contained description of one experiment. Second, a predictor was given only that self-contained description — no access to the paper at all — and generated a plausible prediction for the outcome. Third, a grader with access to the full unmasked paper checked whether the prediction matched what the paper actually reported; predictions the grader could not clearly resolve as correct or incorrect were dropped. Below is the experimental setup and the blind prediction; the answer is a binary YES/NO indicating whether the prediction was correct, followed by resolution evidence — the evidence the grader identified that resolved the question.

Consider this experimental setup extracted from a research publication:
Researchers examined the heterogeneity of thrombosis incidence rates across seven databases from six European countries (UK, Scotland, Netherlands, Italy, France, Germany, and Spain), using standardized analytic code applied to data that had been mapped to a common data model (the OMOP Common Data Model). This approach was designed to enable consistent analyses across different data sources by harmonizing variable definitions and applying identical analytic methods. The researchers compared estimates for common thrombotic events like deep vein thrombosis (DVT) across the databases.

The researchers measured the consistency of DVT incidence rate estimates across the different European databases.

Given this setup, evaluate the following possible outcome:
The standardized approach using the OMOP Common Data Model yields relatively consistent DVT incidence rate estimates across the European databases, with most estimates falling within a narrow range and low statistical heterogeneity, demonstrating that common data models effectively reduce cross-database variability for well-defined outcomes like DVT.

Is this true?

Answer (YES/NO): NO